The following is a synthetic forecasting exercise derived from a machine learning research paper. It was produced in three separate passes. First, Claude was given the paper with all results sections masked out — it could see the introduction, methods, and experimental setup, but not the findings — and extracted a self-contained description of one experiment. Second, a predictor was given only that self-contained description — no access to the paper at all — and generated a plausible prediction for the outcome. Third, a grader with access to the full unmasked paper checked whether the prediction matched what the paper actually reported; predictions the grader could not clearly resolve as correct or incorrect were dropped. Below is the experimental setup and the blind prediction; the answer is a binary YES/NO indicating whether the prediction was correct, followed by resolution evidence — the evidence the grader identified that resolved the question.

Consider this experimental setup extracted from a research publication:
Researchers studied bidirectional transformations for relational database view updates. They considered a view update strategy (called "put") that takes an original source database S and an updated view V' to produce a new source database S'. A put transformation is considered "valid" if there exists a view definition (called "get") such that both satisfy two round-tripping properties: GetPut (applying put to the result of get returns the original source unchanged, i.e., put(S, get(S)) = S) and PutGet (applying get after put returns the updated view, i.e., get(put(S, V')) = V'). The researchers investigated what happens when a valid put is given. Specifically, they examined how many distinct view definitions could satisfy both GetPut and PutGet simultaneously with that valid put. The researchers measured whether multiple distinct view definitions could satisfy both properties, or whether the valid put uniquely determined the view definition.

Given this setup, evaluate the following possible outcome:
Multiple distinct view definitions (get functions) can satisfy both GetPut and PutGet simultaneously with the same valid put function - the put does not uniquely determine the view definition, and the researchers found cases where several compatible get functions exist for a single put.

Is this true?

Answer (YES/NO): NO